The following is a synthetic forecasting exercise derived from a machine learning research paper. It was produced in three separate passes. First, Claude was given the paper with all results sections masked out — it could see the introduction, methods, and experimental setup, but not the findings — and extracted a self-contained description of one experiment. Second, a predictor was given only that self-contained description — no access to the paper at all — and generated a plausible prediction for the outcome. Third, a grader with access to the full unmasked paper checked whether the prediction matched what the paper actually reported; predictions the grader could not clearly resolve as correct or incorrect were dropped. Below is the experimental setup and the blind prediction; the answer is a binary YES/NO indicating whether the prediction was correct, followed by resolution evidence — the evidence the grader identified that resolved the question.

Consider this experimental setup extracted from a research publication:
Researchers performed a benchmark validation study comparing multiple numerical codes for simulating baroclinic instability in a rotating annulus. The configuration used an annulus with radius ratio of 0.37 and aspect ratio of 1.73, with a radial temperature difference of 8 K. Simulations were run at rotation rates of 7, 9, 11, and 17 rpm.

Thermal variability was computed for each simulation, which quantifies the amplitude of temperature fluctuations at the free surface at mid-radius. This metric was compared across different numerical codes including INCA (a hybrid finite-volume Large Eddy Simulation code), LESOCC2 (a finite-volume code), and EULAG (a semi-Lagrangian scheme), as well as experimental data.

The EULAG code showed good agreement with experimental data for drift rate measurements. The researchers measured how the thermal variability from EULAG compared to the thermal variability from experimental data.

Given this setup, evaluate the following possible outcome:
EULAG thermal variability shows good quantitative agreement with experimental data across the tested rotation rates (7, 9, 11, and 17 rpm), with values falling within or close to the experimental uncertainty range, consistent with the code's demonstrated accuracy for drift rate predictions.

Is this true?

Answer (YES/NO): NO